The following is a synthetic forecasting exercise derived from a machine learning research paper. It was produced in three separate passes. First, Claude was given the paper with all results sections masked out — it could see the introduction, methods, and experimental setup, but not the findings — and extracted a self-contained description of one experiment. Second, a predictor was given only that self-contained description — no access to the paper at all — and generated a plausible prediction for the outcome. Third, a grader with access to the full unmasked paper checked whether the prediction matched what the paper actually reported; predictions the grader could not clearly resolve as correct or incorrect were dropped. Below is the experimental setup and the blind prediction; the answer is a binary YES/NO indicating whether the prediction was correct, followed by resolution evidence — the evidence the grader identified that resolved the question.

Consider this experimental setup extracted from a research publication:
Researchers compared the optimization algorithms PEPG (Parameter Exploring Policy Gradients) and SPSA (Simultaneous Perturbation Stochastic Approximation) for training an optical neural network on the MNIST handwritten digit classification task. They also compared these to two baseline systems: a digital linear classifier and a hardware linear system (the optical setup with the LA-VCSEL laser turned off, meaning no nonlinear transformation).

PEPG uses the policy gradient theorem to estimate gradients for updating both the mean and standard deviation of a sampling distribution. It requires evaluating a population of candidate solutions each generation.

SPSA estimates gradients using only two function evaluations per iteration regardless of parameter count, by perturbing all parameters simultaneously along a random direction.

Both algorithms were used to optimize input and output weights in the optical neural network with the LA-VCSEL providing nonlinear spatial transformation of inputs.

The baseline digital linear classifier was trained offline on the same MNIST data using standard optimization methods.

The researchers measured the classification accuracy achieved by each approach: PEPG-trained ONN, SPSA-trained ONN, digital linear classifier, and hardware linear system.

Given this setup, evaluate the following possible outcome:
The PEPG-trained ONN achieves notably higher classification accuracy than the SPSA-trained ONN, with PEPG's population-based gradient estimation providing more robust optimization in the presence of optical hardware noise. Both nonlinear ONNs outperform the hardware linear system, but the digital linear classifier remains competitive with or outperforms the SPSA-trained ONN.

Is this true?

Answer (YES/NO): YES